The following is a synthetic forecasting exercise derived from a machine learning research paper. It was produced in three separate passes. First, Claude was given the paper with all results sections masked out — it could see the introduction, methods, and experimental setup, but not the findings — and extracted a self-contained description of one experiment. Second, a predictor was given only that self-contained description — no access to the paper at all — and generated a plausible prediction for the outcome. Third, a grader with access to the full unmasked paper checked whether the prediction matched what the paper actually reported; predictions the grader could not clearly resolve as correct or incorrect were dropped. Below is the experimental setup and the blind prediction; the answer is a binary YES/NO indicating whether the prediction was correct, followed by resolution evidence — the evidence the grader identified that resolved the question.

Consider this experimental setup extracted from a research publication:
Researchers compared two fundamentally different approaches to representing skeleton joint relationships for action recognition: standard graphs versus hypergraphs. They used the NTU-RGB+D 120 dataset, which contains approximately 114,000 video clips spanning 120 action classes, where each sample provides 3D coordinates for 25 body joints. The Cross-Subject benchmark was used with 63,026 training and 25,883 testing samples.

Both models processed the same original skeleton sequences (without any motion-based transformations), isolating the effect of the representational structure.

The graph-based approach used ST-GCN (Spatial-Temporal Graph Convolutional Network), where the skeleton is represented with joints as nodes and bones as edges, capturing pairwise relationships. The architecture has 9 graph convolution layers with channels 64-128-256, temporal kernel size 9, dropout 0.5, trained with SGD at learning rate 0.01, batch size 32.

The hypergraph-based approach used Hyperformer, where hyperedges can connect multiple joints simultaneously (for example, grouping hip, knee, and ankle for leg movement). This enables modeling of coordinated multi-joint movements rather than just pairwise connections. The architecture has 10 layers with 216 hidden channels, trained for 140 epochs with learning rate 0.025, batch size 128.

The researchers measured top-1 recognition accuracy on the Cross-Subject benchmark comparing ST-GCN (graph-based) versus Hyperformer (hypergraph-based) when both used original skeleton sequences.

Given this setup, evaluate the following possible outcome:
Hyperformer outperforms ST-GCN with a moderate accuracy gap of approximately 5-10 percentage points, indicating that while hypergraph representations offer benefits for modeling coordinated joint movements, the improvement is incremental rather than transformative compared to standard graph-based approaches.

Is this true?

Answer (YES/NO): NO